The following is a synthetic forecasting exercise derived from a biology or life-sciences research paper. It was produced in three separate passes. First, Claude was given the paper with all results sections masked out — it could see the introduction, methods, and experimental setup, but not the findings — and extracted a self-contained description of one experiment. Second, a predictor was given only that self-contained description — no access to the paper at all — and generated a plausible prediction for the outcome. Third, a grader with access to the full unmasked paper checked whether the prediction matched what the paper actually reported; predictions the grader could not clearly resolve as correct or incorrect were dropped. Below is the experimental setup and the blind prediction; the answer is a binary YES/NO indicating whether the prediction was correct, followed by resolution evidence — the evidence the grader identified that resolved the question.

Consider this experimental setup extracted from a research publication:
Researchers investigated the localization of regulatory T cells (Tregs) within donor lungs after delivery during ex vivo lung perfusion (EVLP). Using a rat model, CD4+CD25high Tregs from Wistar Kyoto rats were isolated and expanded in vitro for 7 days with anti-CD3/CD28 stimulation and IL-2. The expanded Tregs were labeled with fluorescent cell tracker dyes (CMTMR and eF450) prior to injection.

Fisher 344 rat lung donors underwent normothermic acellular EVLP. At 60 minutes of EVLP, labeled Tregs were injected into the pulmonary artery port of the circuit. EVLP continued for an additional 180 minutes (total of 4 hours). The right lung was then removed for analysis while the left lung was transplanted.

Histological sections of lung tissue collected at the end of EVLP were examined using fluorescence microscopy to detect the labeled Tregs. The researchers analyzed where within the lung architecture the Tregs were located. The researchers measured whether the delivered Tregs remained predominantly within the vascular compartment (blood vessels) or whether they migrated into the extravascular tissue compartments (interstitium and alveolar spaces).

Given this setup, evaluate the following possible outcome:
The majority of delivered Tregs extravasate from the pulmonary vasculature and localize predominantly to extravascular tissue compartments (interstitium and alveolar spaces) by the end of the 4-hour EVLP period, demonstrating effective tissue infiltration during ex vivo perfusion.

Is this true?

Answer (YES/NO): YES